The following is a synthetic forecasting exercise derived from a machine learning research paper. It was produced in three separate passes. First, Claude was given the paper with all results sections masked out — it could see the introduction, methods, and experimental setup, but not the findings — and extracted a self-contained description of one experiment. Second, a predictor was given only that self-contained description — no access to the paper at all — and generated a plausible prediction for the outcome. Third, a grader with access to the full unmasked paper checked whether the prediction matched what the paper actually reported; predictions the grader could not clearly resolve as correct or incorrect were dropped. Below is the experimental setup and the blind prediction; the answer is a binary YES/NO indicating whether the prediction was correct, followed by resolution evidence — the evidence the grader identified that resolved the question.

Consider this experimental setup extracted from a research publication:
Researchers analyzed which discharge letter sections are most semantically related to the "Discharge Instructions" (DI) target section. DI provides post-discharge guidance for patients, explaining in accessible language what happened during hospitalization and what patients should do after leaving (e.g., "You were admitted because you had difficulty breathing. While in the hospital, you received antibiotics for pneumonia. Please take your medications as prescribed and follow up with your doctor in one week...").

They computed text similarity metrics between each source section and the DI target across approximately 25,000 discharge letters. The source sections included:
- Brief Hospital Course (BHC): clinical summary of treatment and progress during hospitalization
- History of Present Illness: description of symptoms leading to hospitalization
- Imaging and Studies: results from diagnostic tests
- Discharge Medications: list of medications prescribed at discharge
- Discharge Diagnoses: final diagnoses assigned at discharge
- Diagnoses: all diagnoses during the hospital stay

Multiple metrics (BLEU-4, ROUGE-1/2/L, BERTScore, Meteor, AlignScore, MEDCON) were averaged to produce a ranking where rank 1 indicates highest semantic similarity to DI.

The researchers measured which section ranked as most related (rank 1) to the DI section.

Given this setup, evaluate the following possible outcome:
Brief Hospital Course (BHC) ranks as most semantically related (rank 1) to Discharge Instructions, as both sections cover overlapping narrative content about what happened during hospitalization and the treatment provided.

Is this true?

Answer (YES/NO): YES